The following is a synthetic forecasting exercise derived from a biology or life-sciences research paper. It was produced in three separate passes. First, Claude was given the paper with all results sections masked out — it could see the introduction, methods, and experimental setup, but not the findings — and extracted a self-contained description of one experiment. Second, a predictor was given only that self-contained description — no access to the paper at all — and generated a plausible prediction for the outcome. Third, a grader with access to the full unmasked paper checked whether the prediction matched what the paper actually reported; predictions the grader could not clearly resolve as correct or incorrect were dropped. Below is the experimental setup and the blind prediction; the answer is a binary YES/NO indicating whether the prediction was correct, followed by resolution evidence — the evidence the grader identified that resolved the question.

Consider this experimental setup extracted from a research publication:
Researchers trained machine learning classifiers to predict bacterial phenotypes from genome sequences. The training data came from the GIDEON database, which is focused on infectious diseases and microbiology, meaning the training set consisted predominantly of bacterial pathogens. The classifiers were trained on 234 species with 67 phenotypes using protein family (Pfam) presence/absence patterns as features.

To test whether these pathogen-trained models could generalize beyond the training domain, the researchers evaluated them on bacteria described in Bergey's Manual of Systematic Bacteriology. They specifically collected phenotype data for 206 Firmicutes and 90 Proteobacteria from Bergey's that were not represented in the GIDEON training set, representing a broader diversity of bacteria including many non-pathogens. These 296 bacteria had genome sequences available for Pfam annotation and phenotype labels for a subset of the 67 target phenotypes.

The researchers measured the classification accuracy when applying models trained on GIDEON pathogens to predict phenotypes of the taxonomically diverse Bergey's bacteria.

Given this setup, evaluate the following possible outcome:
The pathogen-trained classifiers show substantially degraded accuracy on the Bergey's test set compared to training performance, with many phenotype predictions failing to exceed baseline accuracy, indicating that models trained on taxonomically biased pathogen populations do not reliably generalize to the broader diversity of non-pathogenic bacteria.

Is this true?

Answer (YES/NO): NO